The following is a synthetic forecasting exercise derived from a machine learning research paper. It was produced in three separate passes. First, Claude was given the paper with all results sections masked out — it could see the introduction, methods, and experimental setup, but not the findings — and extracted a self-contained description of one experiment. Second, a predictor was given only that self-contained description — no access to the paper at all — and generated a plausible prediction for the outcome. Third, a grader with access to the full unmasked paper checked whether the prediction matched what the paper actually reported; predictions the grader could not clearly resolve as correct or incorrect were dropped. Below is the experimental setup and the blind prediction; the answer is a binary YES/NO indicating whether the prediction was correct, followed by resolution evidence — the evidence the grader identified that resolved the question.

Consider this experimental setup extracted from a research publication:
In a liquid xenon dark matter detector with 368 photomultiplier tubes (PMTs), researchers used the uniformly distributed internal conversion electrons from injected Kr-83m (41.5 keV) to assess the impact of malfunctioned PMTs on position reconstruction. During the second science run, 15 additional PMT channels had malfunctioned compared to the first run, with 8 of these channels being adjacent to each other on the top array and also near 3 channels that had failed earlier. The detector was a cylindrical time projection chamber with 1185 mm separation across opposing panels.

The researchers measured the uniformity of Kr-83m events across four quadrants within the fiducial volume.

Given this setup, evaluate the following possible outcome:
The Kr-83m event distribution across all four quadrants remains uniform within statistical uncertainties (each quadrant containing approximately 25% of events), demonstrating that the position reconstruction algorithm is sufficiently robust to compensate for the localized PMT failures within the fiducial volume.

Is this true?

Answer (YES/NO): NO